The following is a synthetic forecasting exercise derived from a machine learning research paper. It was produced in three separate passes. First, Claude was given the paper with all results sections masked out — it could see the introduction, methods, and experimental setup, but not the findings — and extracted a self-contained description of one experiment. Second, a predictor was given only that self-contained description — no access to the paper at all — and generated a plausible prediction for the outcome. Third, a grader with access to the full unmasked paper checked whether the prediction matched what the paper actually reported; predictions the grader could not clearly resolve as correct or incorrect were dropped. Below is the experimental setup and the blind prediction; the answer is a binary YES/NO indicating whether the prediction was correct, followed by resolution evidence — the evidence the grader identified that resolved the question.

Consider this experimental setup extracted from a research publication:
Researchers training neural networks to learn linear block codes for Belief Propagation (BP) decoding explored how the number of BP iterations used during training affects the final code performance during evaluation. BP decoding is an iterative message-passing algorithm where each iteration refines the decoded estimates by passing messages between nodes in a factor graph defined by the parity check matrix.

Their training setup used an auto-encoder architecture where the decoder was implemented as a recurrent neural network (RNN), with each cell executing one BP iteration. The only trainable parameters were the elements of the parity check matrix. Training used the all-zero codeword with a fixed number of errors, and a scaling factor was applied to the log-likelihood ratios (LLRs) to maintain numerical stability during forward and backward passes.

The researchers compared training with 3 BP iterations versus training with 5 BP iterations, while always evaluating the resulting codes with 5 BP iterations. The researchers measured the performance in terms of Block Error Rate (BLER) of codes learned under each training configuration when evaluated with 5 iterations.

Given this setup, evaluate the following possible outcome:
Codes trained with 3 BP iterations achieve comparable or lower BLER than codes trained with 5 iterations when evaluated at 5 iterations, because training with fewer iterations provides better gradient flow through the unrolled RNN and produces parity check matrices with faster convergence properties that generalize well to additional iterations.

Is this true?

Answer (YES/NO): YES